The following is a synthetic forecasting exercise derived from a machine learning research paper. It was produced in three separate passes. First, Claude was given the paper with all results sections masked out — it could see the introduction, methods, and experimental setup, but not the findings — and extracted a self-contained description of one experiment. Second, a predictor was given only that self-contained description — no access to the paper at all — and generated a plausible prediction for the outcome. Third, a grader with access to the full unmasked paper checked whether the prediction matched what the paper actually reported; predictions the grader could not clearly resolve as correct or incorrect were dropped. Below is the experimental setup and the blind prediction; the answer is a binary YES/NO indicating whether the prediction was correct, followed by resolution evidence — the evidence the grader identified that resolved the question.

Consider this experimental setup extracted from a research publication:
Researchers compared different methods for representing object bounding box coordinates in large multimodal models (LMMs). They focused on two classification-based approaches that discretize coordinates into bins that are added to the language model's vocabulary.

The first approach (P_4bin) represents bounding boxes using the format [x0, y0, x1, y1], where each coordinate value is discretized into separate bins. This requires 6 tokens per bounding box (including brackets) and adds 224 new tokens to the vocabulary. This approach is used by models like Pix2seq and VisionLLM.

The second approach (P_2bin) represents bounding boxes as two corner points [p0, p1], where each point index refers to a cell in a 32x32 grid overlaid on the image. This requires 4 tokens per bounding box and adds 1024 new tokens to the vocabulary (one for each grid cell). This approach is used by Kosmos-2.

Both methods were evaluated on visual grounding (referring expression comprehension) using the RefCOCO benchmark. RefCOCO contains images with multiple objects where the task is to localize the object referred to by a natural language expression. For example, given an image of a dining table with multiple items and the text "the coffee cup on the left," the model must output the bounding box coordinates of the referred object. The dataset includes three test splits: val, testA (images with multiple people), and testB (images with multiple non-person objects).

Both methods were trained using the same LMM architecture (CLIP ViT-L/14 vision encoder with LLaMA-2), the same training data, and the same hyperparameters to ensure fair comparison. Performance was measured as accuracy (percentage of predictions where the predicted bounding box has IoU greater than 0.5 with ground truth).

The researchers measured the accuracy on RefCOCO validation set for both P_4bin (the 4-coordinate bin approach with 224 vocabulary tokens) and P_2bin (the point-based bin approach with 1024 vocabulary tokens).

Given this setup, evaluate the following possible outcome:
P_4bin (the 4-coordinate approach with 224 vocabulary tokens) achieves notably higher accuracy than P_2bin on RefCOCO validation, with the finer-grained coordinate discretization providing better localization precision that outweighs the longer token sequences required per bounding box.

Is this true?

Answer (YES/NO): YES